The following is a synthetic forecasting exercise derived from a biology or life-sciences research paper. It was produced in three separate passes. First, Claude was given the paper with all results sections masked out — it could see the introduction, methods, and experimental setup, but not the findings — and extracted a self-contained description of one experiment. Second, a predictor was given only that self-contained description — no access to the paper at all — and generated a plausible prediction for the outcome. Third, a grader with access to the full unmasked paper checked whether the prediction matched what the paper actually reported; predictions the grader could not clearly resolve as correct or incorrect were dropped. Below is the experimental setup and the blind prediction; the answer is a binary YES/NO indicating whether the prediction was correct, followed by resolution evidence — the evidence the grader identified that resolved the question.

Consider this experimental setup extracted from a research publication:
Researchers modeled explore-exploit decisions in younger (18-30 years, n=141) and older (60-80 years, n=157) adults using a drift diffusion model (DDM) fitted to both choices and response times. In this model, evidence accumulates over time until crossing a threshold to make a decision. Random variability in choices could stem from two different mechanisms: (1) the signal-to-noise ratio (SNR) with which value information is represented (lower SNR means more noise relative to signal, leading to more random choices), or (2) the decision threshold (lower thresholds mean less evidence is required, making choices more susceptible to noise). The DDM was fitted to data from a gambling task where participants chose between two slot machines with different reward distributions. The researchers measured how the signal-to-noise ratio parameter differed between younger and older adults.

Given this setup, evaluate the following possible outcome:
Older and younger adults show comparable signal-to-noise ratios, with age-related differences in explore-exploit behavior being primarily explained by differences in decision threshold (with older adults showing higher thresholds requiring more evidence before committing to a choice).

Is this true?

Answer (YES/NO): NO